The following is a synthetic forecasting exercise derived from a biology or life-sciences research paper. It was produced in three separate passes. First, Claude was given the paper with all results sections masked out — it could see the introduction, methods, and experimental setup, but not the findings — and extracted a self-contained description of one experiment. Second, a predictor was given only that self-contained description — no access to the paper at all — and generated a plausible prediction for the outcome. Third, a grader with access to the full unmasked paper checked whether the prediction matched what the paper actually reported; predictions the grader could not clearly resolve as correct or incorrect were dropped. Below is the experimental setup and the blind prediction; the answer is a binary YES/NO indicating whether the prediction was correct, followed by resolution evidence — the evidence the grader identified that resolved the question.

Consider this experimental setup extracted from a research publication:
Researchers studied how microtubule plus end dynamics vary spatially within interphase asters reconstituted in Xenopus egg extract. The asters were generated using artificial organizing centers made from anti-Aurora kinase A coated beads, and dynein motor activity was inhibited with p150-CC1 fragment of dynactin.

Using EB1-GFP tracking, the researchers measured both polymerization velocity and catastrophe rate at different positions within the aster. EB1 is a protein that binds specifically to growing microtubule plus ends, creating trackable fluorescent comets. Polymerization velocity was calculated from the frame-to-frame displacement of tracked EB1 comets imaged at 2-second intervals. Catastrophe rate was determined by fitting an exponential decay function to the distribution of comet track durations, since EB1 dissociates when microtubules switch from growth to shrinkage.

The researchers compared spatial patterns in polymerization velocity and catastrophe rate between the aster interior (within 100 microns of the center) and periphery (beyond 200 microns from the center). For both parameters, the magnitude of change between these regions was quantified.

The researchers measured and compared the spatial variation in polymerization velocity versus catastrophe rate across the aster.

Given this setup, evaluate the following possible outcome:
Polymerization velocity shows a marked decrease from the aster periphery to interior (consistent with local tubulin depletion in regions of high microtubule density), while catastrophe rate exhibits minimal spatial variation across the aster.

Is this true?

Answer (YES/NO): NO